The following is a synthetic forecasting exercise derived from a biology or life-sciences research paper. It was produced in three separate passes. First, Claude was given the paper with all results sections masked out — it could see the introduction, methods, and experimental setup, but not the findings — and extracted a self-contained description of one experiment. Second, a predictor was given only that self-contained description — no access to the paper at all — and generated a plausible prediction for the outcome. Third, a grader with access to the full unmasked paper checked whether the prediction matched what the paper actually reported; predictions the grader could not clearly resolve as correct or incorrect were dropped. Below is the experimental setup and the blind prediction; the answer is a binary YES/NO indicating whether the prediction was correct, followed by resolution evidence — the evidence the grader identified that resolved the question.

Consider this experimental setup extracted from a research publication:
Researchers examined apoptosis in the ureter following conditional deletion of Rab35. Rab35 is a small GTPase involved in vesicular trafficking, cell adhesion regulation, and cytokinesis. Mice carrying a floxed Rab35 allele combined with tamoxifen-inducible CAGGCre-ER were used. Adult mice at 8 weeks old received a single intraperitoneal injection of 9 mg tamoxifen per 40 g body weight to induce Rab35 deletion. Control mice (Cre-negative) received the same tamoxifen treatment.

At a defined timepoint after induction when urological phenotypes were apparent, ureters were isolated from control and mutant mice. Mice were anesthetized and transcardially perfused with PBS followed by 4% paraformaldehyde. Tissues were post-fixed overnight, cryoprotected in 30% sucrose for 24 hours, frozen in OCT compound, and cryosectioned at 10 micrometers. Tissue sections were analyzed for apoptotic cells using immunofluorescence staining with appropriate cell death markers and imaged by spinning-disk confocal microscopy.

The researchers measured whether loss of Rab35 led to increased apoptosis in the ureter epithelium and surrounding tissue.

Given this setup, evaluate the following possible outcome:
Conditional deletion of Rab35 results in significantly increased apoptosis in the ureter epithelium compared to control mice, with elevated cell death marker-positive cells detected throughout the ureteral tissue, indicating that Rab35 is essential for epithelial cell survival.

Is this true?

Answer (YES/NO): NO